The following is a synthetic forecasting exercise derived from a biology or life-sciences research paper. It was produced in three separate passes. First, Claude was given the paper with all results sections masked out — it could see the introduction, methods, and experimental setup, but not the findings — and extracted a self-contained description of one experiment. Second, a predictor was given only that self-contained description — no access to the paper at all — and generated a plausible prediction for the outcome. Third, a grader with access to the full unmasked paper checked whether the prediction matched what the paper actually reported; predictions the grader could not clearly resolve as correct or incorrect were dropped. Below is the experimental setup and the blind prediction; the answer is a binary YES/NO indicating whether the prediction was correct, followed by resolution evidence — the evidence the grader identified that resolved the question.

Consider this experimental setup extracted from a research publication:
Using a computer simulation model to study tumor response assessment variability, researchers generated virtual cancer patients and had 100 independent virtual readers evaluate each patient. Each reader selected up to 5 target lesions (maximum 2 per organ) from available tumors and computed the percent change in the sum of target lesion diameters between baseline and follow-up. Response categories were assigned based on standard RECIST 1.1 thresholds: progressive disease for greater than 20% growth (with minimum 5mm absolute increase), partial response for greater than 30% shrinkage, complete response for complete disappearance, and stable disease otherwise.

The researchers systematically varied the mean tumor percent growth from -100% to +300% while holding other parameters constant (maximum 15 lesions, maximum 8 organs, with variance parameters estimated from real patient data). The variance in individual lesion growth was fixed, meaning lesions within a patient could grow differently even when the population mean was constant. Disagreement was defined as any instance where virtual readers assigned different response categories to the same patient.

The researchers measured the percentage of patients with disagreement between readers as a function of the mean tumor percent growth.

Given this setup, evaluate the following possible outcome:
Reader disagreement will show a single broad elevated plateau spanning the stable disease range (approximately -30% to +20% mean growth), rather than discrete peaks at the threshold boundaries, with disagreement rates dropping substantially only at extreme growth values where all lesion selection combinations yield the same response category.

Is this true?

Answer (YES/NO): NO